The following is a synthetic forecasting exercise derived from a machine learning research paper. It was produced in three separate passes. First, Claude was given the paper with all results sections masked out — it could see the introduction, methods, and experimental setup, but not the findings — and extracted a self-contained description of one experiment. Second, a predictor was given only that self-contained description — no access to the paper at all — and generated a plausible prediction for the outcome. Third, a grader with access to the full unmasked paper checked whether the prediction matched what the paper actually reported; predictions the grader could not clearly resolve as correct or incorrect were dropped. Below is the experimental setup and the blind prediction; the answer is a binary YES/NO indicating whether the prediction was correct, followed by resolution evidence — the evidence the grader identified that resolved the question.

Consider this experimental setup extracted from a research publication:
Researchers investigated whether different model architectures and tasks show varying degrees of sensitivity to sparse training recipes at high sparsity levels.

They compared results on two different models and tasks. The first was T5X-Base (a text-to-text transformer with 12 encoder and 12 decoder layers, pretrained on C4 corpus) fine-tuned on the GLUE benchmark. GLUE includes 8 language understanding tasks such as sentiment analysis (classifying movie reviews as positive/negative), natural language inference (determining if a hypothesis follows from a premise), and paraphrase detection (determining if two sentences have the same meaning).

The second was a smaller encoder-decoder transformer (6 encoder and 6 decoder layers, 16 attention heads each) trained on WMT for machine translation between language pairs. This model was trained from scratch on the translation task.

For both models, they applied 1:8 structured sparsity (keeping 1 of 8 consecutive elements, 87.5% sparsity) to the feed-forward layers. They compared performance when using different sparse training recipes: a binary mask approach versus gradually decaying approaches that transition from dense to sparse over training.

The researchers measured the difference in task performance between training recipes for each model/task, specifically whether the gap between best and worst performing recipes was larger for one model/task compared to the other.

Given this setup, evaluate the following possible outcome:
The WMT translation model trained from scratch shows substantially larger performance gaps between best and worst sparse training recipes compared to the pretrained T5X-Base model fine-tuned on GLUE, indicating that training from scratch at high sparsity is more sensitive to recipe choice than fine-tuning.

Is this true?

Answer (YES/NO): NO